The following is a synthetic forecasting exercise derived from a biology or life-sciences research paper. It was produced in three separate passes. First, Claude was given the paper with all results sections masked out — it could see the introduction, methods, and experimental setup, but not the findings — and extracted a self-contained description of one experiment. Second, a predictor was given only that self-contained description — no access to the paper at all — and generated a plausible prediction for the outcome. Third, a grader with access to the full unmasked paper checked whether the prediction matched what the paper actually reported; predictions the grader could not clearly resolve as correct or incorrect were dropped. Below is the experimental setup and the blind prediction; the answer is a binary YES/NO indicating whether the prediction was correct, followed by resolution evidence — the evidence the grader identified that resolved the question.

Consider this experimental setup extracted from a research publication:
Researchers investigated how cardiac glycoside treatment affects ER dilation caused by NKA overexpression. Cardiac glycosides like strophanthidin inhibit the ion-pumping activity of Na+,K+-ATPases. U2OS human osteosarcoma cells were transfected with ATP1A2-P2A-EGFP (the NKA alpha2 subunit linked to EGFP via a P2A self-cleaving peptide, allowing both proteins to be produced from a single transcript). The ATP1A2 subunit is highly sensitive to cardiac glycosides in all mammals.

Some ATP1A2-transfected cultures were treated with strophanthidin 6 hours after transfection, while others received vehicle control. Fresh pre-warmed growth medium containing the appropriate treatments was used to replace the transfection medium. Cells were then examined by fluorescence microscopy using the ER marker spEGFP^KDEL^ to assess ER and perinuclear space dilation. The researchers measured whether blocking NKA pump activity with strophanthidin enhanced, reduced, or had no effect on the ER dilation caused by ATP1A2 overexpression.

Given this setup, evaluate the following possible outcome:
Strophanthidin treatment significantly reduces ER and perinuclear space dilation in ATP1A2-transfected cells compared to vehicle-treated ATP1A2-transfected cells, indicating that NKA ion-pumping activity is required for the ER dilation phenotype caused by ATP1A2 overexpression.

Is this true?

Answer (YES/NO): NO